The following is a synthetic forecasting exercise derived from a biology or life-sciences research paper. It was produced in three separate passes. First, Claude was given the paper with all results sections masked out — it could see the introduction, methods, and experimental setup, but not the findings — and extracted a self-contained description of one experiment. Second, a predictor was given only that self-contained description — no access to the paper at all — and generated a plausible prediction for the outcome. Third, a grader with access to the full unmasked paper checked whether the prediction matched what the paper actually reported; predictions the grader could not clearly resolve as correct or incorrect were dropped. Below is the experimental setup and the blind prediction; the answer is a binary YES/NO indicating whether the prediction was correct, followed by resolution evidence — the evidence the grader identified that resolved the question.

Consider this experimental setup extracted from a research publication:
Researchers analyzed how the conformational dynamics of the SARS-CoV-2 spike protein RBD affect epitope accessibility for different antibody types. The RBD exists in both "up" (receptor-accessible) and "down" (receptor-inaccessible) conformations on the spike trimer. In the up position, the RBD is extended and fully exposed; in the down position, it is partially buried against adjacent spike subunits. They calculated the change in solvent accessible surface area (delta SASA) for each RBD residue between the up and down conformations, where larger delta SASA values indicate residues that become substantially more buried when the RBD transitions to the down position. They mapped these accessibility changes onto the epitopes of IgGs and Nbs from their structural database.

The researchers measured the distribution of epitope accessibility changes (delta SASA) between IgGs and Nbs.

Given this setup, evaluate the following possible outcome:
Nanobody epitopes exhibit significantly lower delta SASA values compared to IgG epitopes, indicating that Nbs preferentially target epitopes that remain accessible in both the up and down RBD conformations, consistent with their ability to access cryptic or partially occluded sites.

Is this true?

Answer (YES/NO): NO